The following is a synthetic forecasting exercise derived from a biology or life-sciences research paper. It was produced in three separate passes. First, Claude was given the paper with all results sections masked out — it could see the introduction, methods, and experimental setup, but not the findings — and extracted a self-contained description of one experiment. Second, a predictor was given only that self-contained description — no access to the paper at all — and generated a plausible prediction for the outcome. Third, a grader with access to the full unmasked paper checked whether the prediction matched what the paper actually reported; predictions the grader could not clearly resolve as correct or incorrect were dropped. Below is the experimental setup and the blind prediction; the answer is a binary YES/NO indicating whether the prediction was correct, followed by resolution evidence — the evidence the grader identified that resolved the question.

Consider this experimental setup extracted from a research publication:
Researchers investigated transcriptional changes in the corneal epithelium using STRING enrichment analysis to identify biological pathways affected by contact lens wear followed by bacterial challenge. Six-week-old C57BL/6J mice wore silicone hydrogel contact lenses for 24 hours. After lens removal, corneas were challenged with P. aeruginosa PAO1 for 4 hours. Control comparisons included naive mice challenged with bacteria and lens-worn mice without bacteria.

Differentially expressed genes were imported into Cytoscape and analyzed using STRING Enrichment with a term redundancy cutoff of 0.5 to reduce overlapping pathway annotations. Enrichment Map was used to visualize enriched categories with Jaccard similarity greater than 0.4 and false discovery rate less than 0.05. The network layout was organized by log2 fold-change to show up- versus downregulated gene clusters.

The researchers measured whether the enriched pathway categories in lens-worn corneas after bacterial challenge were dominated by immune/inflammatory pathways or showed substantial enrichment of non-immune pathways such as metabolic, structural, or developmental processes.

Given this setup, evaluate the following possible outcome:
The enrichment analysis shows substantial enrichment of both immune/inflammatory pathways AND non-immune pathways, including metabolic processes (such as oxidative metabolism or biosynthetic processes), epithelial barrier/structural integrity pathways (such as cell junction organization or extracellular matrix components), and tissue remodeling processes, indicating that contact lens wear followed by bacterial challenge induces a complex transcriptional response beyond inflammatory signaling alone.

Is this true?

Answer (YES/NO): NO